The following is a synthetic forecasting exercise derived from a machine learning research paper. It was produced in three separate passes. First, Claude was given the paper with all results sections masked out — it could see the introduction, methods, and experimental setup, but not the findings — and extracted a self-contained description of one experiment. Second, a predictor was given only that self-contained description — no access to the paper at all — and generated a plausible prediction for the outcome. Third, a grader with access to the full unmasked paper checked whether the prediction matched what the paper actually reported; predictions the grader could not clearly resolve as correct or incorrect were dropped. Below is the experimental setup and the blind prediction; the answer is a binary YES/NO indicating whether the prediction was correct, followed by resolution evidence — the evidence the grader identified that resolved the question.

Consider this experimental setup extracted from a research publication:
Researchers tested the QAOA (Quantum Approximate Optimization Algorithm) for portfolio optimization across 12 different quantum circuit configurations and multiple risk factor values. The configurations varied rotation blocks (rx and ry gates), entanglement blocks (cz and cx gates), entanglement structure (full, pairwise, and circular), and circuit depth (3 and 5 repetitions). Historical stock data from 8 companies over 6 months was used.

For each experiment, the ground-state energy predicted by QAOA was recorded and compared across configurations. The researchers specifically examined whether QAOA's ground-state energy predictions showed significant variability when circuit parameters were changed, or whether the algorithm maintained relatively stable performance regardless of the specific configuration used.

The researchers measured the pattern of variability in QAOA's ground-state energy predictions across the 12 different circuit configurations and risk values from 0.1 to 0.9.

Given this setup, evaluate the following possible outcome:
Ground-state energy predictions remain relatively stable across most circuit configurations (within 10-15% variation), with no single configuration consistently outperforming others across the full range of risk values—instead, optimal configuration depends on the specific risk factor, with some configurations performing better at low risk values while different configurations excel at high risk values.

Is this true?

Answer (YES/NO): NO